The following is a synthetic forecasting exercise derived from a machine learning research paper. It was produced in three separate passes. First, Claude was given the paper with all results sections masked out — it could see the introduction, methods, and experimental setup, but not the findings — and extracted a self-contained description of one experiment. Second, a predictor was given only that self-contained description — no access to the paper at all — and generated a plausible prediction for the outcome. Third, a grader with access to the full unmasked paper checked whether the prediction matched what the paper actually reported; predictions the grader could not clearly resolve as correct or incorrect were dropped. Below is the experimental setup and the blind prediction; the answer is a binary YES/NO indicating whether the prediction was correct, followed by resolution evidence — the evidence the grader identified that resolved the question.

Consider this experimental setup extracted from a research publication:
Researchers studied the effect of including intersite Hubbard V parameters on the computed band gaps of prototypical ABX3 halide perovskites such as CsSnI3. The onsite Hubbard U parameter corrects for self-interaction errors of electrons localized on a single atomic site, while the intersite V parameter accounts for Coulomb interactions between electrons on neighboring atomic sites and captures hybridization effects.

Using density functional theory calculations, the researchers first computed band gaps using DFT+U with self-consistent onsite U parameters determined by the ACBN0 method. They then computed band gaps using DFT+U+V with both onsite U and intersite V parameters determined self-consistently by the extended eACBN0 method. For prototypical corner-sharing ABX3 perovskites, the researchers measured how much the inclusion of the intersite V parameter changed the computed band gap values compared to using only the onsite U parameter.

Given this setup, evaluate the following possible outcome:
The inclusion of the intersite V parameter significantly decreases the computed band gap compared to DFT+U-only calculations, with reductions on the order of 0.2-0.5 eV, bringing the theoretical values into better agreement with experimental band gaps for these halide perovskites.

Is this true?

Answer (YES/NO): NO